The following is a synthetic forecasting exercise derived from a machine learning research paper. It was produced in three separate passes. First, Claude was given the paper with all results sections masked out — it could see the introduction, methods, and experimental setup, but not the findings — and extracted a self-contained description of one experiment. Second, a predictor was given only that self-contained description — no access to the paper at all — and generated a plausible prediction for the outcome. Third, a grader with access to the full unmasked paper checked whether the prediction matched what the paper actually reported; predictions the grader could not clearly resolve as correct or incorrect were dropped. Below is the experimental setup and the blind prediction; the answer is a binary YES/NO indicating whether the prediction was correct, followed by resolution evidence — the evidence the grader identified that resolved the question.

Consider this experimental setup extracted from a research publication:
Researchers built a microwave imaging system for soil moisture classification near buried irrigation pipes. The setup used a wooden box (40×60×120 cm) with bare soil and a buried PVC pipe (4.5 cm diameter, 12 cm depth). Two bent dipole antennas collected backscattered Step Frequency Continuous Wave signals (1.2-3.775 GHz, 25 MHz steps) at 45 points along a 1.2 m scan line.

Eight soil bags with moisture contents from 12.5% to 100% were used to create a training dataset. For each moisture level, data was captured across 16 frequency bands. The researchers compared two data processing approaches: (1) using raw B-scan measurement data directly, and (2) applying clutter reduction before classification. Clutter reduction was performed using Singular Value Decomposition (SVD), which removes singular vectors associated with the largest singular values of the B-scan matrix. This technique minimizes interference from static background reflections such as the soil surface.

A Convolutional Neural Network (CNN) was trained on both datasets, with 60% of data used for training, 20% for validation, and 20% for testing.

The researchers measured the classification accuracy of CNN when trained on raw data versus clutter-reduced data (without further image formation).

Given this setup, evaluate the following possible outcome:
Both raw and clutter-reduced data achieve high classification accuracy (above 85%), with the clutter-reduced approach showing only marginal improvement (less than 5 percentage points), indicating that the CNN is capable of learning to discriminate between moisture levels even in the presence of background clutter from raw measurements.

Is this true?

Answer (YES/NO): NO